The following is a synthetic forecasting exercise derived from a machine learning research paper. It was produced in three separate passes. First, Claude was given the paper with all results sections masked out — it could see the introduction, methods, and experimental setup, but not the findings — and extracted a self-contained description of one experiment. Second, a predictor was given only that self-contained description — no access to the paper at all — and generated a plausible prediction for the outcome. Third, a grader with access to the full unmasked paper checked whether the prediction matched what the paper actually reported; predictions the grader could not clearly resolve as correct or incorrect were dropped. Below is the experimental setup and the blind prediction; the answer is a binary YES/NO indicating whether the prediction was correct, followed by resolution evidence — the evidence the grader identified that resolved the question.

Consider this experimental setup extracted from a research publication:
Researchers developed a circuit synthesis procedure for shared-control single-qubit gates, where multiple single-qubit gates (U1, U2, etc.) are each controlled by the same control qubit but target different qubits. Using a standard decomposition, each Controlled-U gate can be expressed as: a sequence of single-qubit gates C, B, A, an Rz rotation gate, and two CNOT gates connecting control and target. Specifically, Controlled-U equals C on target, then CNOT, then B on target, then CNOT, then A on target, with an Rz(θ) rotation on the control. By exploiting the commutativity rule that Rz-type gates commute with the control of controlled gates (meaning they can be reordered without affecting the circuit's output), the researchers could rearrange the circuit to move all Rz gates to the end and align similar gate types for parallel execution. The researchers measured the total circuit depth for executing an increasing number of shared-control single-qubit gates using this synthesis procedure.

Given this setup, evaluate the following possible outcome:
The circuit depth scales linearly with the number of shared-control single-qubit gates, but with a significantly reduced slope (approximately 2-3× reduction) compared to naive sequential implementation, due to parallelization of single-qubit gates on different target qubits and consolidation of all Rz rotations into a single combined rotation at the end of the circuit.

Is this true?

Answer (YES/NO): NO